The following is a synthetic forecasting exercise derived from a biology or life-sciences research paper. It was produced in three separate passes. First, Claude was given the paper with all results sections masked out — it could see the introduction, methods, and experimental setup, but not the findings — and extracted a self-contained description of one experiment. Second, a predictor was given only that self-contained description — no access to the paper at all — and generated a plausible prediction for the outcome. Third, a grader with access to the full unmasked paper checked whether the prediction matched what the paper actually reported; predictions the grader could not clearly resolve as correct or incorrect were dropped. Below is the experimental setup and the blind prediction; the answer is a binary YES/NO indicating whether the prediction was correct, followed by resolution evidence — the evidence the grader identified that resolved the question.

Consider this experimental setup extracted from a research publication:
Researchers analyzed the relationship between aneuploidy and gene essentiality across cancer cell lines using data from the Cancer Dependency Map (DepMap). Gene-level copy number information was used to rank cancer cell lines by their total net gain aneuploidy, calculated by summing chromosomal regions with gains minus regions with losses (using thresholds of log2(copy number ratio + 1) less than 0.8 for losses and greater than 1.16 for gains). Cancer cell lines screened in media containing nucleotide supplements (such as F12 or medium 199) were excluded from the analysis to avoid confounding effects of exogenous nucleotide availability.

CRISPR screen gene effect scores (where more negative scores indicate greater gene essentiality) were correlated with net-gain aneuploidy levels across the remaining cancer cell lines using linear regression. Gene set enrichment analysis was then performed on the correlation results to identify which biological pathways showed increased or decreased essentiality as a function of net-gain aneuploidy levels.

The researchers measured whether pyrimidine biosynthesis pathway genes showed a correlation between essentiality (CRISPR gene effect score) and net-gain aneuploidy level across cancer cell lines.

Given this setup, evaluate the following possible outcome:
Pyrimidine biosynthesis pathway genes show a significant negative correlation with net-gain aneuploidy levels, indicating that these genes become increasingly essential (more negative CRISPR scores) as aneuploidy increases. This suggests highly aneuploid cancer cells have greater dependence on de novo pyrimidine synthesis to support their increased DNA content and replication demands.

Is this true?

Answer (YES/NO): YES